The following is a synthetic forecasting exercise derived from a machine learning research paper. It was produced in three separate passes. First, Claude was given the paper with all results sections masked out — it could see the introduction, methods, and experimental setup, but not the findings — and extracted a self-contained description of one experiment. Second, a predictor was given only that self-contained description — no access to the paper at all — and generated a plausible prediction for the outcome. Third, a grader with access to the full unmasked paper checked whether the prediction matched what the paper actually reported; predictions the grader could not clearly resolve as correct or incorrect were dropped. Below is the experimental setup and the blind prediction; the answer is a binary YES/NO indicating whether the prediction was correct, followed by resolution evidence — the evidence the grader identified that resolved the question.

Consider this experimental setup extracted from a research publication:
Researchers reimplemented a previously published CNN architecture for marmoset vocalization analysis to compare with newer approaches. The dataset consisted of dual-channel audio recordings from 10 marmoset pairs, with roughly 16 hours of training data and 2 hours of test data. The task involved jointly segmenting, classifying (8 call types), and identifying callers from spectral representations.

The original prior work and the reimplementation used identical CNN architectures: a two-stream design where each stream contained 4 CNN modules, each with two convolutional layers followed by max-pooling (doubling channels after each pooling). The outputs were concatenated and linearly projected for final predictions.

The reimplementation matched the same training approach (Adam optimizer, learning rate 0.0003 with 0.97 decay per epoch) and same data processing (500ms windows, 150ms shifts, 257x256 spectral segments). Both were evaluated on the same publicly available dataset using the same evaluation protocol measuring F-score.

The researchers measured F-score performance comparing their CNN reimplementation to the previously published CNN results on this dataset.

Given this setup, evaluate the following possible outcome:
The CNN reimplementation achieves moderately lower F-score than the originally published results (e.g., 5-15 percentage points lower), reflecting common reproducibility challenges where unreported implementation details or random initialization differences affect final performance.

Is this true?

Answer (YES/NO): NO